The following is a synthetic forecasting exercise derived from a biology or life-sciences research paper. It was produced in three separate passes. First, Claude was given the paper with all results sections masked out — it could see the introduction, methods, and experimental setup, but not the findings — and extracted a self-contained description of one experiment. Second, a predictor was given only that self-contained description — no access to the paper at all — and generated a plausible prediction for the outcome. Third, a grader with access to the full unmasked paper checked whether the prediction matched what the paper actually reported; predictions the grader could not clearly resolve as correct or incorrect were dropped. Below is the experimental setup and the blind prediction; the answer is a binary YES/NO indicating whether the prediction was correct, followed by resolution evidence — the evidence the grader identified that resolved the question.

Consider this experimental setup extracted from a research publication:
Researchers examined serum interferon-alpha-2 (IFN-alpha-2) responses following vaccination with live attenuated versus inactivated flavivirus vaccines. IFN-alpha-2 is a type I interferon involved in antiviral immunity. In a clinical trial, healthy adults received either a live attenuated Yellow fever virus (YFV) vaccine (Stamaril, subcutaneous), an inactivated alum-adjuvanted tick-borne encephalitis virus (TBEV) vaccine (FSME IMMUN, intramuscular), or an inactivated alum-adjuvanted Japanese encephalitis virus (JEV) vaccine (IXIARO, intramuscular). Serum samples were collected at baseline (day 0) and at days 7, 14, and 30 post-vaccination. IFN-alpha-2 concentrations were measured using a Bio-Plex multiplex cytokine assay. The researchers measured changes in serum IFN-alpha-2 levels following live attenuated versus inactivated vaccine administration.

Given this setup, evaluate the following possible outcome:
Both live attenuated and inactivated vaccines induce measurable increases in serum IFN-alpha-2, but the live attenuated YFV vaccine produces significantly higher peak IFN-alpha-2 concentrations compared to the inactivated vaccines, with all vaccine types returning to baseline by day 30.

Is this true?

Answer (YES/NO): NO